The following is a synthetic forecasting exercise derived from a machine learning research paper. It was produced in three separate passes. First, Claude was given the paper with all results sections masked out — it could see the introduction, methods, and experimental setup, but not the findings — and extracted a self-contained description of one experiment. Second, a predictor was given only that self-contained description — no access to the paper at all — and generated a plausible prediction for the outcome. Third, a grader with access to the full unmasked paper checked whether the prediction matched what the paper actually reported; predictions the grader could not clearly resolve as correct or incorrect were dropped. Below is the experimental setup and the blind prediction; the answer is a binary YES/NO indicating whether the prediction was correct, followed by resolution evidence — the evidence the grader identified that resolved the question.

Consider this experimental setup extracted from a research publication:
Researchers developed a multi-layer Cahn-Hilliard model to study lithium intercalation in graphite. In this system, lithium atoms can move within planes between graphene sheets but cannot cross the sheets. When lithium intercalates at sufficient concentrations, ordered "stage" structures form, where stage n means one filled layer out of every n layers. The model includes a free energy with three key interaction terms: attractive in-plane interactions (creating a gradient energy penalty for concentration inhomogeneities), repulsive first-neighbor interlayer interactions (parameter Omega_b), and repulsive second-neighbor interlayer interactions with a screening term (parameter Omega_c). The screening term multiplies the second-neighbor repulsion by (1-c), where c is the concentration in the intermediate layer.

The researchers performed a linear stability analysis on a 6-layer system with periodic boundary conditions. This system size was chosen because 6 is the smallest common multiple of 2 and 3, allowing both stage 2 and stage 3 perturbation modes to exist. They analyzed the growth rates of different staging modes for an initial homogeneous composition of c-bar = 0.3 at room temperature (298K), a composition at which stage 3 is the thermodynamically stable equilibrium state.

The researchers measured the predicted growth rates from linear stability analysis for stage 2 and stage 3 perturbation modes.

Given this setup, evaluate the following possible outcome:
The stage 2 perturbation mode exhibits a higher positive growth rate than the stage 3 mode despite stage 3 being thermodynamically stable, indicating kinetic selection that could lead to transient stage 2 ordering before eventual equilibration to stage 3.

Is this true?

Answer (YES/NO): YES